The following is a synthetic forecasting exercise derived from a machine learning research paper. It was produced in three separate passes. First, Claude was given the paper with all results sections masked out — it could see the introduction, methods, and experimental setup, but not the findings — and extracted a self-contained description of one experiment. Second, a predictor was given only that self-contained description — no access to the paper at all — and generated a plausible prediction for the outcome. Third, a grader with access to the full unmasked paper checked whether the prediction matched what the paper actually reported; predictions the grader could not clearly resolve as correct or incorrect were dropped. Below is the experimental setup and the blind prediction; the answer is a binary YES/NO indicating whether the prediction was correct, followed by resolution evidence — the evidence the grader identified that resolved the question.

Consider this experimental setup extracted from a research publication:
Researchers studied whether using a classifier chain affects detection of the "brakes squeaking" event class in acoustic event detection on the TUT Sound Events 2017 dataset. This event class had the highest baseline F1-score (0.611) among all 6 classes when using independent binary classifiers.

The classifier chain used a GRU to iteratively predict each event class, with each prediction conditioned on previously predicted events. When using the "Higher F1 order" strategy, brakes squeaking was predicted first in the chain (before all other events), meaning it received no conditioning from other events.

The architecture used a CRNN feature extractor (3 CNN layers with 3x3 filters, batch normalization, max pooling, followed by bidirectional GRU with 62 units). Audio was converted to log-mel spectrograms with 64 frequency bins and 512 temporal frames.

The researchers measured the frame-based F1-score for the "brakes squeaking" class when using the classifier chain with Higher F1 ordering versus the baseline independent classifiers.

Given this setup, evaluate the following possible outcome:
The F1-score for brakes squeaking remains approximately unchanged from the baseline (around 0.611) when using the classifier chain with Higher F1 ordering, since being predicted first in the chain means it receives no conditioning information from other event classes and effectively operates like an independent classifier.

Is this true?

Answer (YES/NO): NO